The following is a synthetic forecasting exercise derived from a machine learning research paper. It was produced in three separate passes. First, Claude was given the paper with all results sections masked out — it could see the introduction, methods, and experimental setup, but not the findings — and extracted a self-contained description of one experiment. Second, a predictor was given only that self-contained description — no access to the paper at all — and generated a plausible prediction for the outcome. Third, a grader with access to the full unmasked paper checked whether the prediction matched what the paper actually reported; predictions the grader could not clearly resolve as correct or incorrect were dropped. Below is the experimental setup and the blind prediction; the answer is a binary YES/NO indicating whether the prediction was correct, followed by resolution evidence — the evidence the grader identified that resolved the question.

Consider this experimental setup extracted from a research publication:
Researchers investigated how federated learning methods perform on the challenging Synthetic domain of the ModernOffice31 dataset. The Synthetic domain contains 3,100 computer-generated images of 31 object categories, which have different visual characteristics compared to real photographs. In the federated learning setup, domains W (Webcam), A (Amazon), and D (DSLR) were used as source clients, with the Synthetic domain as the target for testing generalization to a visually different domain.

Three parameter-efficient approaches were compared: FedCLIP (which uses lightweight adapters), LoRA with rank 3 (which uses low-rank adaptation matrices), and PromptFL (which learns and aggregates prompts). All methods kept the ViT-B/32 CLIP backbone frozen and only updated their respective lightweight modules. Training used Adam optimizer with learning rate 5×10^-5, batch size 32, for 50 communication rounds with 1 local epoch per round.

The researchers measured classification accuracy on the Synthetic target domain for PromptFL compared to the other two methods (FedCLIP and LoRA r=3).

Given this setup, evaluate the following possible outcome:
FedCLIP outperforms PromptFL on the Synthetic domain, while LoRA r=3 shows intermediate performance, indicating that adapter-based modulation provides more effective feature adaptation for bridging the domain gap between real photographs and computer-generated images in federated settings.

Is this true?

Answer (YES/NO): YES